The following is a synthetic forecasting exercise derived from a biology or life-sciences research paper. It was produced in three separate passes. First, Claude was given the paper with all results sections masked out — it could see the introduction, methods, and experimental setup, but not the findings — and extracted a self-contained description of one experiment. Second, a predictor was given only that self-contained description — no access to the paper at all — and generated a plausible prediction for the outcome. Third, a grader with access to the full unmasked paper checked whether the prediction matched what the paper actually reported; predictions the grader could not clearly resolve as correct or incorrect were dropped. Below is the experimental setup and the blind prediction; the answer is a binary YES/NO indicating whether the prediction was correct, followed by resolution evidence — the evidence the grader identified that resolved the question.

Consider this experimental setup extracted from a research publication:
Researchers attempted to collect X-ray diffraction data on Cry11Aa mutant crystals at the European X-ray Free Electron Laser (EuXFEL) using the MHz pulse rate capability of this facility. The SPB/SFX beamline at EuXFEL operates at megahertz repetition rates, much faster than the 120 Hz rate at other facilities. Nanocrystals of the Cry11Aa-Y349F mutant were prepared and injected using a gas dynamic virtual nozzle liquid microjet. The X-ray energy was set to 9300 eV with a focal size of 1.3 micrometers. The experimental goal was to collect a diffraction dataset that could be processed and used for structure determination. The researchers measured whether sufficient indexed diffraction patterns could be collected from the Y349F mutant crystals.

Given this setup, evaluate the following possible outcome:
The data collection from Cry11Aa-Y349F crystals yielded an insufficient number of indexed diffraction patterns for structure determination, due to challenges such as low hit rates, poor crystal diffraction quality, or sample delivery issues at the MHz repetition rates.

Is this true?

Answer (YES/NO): YES